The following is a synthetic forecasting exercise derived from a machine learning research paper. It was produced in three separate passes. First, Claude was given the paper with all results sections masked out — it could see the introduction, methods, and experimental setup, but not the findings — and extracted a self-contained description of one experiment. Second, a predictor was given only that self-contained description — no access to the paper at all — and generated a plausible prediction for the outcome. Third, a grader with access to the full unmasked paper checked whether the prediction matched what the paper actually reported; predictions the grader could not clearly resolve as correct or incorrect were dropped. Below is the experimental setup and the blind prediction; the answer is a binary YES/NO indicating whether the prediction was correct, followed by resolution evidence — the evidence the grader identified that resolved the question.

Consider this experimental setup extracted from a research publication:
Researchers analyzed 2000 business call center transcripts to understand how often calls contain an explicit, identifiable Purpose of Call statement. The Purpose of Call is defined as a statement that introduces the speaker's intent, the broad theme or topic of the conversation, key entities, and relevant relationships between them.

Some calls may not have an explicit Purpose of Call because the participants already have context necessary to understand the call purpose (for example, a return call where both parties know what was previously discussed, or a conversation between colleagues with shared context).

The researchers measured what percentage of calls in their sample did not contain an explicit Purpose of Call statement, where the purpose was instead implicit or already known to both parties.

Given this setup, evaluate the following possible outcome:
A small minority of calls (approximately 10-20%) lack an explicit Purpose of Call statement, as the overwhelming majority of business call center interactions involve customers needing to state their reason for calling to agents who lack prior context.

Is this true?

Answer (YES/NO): NO